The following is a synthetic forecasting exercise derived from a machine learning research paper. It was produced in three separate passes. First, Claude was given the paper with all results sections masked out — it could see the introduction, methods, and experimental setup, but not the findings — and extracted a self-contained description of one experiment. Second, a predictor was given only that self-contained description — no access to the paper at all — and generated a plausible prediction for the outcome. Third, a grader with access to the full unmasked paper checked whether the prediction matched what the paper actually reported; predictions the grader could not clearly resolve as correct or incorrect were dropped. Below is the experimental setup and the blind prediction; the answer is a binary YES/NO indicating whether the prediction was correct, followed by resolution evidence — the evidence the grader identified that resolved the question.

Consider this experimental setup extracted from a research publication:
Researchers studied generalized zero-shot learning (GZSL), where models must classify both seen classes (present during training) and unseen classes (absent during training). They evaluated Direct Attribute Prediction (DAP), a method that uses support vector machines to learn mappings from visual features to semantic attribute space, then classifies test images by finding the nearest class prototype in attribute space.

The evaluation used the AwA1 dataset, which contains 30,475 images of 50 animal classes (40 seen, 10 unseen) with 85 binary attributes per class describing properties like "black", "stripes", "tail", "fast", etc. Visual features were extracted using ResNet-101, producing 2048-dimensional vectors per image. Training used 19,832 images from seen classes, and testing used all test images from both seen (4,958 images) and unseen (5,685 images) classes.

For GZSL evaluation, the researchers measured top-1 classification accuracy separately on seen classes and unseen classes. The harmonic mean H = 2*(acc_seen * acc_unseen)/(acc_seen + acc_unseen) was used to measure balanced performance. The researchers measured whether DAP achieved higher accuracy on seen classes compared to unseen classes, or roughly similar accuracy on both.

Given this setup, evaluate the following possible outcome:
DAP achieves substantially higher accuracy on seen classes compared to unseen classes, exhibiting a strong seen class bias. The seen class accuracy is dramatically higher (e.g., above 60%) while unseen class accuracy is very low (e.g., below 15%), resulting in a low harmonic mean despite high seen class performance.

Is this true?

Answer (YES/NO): YES